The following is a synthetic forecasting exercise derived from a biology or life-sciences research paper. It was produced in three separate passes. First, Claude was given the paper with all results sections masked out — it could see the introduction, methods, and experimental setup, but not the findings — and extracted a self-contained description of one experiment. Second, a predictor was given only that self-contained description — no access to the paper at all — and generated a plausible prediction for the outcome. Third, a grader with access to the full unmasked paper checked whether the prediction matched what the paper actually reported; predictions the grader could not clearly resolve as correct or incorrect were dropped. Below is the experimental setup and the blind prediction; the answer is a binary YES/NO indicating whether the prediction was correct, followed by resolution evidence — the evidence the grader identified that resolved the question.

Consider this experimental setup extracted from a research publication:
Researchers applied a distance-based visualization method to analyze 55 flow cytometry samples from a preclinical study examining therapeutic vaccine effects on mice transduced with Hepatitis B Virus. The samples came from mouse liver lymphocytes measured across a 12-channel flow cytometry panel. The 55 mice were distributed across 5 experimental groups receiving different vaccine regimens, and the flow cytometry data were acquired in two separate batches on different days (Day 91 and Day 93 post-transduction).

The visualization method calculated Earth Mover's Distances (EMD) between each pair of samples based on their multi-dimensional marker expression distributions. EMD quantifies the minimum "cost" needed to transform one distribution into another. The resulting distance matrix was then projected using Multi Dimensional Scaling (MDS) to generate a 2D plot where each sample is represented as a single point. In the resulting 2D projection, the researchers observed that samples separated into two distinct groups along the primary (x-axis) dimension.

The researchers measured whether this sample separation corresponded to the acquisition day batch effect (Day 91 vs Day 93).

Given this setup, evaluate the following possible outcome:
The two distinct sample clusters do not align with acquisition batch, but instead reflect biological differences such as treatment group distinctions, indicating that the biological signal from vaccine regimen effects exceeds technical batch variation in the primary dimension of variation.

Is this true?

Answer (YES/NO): NO